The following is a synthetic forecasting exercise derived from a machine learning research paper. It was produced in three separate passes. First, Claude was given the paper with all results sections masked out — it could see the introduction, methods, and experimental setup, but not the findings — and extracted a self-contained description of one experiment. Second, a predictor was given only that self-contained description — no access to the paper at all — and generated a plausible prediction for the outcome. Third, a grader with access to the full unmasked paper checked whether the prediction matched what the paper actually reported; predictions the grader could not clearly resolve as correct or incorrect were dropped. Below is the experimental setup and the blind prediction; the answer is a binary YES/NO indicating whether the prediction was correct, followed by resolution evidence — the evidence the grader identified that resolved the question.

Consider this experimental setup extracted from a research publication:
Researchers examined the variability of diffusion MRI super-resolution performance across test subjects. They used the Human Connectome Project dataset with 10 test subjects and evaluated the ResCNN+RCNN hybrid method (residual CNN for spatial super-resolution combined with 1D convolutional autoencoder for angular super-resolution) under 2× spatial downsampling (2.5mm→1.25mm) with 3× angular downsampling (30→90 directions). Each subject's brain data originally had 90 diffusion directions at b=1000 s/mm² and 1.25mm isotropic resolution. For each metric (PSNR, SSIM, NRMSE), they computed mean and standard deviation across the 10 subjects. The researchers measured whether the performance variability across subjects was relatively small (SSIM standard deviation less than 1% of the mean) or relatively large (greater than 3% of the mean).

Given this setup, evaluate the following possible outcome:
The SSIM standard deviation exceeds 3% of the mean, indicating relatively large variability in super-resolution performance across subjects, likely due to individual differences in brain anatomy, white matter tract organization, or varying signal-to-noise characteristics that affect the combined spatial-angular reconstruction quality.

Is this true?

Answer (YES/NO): NO